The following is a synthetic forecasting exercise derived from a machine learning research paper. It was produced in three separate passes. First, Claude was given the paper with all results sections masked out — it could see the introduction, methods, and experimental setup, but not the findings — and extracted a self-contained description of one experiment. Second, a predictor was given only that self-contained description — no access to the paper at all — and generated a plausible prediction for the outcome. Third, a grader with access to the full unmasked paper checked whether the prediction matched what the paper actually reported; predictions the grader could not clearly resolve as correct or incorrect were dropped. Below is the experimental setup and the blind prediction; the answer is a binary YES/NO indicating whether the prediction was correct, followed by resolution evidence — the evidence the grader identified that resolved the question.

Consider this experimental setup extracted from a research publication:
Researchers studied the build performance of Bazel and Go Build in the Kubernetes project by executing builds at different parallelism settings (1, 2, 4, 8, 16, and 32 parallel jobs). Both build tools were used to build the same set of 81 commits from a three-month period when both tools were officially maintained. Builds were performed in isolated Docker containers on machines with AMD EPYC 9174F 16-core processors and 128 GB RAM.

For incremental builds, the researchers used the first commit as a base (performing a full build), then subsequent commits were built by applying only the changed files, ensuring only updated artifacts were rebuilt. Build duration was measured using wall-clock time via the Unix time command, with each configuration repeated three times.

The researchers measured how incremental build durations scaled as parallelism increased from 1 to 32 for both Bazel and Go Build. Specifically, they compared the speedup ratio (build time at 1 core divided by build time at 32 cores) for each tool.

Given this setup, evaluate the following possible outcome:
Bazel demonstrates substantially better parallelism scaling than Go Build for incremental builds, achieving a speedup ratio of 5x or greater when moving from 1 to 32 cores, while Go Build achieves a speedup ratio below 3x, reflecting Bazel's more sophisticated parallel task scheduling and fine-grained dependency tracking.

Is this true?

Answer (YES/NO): NO